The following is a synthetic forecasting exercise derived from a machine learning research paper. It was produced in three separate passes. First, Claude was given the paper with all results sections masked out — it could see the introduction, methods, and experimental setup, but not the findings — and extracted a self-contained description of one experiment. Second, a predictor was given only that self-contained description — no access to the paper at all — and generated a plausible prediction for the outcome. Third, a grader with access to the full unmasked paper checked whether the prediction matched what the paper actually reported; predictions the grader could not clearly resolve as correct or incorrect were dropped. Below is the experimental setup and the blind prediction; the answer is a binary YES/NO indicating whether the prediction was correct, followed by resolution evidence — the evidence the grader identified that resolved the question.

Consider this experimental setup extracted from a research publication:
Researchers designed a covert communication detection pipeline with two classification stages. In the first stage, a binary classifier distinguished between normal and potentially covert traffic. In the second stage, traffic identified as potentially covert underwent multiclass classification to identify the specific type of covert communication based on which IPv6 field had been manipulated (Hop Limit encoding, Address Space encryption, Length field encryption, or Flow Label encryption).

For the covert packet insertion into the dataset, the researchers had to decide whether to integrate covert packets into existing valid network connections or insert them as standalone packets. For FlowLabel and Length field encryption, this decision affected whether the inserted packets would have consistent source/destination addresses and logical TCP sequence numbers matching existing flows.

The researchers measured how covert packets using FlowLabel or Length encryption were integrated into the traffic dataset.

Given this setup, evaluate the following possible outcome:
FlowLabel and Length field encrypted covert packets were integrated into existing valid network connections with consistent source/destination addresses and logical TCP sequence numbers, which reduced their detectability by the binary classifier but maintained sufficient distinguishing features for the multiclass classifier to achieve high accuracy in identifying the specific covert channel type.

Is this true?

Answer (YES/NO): YES